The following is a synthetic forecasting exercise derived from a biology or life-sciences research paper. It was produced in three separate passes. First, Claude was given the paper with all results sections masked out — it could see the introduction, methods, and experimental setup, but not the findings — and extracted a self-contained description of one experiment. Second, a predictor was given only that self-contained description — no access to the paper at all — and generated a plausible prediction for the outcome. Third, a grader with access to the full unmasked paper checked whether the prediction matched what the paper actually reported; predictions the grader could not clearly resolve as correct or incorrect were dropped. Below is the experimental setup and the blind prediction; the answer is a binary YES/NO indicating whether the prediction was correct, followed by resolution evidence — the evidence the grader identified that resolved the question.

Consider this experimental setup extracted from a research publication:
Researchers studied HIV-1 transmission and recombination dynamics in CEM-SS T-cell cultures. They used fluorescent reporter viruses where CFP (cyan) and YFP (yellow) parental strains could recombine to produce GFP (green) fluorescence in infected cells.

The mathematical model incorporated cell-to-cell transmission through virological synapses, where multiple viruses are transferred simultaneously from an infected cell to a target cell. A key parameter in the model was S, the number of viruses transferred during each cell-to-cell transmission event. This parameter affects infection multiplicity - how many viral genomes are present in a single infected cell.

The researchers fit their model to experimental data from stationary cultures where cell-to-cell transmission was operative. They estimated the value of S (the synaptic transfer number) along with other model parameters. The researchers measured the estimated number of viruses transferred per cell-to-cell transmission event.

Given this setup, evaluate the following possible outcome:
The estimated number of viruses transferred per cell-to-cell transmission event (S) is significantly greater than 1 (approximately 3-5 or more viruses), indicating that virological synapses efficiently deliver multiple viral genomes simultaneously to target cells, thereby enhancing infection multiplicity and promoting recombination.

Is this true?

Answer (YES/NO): YES